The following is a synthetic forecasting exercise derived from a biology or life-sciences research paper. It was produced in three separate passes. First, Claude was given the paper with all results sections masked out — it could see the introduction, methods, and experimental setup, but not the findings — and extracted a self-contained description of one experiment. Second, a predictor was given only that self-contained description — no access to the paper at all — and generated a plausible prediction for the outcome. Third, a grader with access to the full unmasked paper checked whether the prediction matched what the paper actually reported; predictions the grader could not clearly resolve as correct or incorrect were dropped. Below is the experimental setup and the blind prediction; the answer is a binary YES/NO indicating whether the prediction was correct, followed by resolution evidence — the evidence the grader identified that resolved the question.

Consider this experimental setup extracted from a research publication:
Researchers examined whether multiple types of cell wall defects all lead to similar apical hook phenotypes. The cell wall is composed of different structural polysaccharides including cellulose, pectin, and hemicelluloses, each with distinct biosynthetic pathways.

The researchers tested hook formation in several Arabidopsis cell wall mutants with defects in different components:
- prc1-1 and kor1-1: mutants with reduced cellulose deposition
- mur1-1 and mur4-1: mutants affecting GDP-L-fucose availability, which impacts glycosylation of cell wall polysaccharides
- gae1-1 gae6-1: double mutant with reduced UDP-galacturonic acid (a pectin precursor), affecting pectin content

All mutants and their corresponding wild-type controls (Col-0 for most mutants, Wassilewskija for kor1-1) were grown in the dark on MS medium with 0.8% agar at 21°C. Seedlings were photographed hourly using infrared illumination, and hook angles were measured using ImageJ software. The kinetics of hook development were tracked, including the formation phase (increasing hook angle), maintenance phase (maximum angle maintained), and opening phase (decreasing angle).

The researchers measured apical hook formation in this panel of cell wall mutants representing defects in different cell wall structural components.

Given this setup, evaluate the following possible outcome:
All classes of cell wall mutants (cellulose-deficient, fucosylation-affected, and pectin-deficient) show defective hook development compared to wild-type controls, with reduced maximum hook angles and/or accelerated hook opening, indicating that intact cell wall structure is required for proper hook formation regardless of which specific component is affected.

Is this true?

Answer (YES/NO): NO